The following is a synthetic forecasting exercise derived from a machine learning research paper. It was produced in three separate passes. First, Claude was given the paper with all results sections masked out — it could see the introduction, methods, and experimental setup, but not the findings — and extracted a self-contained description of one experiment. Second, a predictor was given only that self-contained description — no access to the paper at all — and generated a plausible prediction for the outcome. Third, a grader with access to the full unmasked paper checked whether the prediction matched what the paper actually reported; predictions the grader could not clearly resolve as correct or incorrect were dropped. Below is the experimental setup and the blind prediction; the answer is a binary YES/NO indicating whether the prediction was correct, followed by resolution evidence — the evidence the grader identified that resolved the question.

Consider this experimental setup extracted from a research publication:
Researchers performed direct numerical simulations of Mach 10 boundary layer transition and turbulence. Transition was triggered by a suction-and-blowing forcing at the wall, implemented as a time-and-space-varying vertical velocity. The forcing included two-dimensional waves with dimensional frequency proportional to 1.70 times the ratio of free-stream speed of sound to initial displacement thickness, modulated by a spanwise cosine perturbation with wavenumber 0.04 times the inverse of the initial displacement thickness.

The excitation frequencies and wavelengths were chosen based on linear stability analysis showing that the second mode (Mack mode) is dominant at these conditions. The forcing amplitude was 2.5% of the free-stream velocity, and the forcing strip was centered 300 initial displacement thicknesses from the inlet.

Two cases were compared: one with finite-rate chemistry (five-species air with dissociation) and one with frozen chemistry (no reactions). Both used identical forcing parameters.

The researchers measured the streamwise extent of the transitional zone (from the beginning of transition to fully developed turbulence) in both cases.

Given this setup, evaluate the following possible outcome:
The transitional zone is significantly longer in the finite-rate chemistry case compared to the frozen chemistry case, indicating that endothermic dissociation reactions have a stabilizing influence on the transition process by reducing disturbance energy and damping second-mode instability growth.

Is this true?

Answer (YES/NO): NO